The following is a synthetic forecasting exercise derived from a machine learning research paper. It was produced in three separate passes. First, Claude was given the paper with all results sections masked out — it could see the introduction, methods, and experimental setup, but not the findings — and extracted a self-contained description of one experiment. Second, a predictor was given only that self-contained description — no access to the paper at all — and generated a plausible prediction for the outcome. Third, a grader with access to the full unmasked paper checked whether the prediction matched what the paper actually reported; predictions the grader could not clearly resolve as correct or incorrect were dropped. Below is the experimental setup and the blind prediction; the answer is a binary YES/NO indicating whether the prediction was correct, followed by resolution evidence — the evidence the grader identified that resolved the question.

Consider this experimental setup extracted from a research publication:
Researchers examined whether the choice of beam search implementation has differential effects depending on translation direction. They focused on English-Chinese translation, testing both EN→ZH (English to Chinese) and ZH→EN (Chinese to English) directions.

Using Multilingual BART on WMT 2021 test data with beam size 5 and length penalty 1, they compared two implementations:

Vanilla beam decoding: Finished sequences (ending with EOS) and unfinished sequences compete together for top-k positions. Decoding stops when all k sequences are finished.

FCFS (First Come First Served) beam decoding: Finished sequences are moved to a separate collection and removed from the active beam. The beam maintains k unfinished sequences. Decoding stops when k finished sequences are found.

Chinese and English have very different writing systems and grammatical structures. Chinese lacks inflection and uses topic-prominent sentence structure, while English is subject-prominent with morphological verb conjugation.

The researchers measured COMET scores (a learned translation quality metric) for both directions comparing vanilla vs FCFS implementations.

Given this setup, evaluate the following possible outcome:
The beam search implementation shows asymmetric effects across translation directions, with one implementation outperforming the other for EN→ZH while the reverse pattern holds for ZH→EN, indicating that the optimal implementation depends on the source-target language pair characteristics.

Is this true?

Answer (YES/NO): NO